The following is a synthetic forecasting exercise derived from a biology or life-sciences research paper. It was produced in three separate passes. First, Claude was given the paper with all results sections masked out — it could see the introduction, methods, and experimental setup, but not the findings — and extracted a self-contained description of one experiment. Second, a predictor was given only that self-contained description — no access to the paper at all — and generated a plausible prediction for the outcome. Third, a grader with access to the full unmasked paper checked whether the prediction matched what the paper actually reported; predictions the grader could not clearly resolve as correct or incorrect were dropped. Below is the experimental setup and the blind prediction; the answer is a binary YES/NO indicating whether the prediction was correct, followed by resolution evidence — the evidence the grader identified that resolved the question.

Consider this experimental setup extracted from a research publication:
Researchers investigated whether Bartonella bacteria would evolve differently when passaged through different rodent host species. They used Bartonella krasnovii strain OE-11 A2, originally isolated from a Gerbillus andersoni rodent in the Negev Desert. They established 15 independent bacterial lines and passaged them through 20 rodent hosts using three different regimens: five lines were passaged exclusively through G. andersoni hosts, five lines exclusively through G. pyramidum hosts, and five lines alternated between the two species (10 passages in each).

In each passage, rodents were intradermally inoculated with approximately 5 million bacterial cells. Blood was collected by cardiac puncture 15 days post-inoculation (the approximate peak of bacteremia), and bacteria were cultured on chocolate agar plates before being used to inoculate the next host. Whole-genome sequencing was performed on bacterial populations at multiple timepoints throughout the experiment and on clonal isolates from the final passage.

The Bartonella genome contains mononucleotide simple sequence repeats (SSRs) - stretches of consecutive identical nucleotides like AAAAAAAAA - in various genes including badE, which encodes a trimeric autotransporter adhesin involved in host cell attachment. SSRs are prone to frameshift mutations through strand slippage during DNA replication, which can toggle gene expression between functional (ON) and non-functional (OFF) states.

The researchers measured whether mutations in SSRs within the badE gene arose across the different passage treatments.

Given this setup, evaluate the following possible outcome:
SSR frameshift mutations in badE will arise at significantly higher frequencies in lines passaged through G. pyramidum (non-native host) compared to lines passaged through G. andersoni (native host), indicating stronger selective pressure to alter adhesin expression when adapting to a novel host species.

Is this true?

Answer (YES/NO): NO